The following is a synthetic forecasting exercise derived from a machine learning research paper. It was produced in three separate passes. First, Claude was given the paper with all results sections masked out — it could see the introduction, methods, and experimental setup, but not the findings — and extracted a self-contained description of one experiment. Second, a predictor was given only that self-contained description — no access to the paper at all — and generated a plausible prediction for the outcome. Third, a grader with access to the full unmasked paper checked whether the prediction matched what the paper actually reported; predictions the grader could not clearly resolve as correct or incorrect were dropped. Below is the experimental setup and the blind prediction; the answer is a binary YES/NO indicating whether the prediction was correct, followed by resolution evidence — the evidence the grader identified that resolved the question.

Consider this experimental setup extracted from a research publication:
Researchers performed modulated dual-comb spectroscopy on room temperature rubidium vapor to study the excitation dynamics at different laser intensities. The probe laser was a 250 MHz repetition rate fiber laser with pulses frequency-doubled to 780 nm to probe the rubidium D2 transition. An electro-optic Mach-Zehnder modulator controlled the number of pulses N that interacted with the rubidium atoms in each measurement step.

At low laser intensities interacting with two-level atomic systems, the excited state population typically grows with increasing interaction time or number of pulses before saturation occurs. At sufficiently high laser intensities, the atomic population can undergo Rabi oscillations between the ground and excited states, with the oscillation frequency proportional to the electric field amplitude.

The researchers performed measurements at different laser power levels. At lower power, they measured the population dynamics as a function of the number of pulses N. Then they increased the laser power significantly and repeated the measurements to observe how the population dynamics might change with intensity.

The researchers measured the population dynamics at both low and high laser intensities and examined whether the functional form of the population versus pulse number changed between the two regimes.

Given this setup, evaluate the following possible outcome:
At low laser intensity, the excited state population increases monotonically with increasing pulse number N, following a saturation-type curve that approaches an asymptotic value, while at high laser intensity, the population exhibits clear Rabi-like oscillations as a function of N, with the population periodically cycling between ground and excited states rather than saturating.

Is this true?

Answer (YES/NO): NO